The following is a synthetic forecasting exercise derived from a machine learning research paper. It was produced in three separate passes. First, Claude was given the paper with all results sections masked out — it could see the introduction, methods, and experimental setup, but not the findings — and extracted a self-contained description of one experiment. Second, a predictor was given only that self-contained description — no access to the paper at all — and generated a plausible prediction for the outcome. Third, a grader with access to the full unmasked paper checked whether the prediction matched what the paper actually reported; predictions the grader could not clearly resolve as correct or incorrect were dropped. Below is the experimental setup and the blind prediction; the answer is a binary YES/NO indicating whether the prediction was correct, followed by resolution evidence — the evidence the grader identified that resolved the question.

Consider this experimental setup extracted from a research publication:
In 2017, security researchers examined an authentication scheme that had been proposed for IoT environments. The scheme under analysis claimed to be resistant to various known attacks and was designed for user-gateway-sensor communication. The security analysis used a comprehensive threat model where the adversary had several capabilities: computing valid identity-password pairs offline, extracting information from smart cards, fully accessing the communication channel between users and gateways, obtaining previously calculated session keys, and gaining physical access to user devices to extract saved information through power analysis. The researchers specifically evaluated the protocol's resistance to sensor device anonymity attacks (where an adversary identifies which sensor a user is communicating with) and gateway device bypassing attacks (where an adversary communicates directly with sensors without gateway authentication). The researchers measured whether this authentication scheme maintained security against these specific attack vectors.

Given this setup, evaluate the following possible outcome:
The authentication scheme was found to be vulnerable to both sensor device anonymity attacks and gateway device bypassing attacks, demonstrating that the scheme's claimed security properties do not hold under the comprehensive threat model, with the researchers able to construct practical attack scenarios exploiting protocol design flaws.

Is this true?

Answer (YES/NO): YES